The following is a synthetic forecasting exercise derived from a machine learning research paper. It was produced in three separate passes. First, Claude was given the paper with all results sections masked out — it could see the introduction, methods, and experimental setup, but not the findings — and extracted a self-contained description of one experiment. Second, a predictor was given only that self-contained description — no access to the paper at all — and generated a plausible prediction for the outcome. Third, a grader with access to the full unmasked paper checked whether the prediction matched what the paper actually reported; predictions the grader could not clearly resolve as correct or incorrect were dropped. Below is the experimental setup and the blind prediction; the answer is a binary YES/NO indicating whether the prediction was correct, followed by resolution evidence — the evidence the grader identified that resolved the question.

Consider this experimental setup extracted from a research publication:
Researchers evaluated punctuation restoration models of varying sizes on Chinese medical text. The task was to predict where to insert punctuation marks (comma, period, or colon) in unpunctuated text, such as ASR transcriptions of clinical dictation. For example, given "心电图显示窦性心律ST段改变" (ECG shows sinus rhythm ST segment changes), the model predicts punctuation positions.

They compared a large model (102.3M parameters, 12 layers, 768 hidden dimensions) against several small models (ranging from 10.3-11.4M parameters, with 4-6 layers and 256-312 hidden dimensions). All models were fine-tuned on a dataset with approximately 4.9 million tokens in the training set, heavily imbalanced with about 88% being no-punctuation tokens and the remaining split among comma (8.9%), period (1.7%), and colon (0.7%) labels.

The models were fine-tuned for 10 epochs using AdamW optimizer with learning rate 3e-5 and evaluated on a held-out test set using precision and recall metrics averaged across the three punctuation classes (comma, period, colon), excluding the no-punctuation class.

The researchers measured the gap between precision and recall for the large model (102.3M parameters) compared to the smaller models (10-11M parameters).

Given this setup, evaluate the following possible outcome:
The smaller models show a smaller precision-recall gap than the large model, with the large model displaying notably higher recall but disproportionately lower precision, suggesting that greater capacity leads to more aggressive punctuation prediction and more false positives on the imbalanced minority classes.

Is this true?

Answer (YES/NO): NO